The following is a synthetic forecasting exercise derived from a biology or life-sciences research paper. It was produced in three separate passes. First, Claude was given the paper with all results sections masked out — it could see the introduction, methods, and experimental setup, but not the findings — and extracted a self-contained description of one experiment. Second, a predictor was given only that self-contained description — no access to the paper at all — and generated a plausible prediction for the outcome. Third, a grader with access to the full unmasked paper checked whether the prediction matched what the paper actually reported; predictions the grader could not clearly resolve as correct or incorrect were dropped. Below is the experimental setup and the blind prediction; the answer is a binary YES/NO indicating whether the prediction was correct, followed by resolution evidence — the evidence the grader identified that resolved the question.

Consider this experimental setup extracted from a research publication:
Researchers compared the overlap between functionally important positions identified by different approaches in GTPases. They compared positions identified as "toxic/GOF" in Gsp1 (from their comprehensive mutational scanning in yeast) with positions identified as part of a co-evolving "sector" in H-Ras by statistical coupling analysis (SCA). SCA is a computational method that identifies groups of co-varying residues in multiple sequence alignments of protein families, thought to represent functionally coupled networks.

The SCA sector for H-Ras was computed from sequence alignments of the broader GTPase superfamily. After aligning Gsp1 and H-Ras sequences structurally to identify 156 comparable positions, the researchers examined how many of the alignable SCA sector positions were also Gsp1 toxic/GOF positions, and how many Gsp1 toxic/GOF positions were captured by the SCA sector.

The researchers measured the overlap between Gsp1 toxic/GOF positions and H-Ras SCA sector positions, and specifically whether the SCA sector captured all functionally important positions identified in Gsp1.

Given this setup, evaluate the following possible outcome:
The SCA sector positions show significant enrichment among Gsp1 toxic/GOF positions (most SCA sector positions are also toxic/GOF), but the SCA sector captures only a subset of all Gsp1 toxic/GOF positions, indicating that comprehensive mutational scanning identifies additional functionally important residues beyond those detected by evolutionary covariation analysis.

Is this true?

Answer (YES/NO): NO